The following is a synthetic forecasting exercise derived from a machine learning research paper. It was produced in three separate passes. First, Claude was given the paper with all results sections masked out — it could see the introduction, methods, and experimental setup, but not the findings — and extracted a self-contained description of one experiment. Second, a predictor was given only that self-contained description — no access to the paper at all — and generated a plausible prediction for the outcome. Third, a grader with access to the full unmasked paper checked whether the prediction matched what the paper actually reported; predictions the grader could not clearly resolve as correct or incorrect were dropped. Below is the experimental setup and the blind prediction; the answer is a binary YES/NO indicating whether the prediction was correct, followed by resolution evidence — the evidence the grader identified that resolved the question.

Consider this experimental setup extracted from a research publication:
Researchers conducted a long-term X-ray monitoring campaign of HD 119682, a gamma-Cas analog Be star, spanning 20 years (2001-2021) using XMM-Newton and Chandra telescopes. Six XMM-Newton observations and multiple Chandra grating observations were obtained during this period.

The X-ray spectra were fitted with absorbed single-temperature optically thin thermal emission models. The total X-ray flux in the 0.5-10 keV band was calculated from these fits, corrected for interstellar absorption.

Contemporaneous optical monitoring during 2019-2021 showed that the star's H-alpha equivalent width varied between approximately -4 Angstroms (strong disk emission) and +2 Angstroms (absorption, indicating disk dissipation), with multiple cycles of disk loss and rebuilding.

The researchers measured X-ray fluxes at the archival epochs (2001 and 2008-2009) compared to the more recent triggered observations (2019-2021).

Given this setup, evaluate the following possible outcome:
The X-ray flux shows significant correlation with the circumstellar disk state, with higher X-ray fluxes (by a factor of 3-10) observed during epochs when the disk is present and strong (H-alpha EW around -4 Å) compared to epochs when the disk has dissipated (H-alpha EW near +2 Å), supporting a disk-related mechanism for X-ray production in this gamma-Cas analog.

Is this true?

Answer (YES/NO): NO